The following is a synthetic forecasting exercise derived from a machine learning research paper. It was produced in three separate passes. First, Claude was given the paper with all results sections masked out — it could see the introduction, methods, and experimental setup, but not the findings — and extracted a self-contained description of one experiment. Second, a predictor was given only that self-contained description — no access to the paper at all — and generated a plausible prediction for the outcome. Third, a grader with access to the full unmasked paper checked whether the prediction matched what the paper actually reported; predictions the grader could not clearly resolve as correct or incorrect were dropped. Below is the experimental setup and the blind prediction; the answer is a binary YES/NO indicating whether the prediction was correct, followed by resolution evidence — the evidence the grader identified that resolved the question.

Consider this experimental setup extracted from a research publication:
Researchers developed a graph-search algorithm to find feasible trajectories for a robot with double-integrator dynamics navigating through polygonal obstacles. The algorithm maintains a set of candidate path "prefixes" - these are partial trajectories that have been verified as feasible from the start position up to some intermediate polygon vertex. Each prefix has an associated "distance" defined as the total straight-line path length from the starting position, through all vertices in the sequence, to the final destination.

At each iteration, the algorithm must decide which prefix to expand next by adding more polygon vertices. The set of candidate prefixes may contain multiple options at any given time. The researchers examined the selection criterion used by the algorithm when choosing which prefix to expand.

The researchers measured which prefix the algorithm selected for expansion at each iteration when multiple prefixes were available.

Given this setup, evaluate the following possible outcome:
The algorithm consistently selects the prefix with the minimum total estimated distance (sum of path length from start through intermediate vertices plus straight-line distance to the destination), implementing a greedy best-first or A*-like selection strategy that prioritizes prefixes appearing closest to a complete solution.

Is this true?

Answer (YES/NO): YES